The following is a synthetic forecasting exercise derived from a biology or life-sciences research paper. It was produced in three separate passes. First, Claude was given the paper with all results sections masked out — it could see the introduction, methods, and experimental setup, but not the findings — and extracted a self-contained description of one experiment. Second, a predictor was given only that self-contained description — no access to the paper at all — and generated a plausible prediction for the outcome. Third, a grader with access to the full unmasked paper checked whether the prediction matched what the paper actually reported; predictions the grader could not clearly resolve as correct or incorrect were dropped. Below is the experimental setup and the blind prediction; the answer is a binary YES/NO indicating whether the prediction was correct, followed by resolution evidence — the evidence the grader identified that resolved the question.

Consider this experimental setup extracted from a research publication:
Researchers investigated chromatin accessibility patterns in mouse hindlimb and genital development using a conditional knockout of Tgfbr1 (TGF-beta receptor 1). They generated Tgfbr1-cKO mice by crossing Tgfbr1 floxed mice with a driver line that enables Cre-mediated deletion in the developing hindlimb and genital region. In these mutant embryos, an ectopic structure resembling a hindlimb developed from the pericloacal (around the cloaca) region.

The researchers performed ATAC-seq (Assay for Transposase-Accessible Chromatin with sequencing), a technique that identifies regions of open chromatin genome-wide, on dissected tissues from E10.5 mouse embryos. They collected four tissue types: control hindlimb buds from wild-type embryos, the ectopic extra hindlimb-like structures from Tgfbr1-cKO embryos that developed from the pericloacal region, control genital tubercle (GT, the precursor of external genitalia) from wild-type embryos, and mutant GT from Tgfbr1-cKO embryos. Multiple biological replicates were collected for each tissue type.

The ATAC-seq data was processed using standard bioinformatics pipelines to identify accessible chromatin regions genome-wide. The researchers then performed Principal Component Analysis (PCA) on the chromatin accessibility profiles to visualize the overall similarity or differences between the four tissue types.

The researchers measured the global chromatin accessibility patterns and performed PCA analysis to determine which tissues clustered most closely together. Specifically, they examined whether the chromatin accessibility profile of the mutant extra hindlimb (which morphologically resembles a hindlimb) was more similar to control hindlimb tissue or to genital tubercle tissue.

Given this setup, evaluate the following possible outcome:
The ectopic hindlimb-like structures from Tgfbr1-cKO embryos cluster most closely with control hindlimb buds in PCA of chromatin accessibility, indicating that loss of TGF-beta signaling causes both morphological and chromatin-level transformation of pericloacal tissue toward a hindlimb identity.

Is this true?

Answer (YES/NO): NO